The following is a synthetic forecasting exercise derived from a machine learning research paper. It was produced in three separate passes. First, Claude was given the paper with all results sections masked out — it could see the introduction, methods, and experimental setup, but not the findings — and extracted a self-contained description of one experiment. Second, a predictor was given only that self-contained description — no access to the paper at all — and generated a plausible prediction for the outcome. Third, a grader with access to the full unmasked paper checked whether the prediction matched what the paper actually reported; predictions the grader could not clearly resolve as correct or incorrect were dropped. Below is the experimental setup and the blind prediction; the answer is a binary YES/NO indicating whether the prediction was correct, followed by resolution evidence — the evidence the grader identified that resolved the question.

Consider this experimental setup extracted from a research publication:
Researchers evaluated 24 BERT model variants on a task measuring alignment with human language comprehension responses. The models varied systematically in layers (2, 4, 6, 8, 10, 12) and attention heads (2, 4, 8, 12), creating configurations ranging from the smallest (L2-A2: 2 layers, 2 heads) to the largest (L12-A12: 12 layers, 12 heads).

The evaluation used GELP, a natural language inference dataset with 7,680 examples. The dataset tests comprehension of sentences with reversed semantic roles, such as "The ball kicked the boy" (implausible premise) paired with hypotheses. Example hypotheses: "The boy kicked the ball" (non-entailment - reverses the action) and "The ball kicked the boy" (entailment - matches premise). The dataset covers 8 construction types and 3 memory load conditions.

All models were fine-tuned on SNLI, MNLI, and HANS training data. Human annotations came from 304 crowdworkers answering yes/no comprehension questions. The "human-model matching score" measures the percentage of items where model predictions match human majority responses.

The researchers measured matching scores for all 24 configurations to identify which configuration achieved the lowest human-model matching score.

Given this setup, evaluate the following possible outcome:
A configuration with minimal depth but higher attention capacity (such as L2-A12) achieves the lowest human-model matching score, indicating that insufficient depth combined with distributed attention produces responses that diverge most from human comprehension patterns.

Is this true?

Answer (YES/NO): NO